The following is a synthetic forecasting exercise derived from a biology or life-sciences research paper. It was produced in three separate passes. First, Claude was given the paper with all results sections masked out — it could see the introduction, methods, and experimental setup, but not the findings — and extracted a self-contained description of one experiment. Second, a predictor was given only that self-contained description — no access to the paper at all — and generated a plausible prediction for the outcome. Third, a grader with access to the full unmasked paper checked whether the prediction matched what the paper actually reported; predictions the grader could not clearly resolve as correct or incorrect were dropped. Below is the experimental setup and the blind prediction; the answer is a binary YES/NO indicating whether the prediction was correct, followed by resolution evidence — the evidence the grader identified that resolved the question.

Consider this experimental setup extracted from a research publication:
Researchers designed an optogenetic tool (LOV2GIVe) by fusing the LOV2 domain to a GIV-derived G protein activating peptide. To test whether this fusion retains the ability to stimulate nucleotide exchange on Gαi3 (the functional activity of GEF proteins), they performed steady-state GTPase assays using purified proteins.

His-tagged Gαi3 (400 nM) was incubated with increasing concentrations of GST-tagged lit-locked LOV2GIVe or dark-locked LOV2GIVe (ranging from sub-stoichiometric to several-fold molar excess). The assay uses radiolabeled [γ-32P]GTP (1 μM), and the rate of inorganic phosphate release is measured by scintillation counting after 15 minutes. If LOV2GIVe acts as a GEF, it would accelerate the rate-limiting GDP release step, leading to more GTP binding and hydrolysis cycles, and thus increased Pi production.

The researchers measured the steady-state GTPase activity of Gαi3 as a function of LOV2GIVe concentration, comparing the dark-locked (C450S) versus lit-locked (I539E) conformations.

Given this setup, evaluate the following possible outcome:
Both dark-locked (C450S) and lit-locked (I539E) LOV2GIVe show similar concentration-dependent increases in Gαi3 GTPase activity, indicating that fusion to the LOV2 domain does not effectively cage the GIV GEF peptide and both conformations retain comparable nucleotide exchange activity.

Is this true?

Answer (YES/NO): NO